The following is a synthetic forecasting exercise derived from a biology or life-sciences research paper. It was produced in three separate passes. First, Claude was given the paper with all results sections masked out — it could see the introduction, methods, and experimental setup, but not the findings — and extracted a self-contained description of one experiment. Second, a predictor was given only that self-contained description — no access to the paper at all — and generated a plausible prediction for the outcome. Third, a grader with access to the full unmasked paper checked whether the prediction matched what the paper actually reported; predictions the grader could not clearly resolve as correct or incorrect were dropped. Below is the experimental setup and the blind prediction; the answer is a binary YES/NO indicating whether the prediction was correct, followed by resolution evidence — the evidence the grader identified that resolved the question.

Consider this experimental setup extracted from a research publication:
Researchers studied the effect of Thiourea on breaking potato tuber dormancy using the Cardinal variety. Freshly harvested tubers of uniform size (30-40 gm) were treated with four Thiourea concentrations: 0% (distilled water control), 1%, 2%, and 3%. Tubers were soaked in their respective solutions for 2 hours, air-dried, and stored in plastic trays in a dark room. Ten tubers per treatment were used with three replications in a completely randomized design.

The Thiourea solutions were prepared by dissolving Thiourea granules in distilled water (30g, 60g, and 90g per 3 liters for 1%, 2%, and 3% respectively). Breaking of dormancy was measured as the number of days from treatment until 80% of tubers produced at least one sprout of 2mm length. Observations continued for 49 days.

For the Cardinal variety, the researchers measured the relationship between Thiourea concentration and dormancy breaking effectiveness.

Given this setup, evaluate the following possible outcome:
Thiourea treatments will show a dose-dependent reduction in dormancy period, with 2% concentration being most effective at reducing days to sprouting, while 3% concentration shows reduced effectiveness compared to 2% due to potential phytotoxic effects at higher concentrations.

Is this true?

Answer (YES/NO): NO